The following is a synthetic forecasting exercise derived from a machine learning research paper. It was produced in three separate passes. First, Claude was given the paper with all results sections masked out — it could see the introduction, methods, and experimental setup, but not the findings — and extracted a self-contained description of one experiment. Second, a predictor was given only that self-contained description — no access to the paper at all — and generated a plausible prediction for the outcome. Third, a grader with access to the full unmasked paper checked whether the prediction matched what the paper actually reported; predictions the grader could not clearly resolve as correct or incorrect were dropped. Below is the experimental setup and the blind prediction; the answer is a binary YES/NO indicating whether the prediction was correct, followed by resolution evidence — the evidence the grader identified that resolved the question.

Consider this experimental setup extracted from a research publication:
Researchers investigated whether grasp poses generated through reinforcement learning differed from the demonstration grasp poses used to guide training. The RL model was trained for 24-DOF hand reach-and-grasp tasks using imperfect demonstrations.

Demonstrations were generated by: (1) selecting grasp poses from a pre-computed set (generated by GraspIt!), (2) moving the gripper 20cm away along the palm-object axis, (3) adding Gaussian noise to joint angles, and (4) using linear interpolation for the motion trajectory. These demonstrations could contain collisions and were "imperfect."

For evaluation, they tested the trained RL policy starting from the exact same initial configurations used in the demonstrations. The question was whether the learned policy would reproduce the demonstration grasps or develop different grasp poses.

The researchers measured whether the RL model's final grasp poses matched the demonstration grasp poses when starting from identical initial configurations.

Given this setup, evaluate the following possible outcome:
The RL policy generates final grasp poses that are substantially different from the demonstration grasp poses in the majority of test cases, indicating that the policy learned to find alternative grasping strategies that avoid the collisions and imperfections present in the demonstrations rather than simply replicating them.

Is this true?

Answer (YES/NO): YES